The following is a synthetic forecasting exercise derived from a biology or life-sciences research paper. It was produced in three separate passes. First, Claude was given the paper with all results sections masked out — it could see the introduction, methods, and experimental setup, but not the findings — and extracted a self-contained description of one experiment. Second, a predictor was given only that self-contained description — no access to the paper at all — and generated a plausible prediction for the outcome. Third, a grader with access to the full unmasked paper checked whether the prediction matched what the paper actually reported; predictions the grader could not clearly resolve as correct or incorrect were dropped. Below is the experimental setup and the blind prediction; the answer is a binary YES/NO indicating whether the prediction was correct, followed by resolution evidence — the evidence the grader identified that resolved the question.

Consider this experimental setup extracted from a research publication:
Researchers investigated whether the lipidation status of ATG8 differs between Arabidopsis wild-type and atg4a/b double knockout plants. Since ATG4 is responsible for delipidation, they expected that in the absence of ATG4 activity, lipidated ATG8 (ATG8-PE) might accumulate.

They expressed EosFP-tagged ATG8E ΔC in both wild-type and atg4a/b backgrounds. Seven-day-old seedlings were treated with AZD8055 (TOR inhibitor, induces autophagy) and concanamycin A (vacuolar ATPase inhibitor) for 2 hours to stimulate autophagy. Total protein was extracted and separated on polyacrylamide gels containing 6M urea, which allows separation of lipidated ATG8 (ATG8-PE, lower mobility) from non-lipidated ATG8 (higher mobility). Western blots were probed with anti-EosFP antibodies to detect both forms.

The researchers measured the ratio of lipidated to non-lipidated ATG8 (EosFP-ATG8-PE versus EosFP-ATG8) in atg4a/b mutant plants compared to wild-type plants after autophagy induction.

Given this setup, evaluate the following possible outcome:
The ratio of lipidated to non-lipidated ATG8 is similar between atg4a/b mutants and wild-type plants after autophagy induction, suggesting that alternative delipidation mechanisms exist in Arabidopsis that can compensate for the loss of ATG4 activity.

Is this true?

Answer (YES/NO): NO